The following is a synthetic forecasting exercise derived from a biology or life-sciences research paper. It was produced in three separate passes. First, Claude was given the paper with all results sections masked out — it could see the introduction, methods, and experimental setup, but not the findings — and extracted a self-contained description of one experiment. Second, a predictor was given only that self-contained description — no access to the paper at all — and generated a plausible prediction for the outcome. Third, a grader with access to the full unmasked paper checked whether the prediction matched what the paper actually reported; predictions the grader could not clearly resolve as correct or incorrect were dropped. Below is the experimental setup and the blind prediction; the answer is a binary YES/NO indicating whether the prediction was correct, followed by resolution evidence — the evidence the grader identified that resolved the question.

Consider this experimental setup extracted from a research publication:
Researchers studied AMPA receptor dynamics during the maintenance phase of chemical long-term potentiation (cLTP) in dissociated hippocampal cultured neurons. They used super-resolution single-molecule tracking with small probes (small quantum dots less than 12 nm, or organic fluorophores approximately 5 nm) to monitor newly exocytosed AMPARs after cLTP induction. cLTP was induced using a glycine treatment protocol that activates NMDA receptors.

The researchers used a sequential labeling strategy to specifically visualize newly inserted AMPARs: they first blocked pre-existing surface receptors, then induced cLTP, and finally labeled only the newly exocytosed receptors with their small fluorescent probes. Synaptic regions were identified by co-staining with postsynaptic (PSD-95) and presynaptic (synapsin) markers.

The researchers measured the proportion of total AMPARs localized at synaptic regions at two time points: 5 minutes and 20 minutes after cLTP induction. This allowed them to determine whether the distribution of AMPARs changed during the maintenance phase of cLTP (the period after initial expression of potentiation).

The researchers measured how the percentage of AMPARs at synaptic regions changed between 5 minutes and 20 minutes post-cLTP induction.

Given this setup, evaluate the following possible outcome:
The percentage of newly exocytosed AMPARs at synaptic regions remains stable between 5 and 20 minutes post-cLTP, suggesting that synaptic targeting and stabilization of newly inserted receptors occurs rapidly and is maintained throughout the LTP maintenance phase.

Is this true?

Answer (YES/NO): NO